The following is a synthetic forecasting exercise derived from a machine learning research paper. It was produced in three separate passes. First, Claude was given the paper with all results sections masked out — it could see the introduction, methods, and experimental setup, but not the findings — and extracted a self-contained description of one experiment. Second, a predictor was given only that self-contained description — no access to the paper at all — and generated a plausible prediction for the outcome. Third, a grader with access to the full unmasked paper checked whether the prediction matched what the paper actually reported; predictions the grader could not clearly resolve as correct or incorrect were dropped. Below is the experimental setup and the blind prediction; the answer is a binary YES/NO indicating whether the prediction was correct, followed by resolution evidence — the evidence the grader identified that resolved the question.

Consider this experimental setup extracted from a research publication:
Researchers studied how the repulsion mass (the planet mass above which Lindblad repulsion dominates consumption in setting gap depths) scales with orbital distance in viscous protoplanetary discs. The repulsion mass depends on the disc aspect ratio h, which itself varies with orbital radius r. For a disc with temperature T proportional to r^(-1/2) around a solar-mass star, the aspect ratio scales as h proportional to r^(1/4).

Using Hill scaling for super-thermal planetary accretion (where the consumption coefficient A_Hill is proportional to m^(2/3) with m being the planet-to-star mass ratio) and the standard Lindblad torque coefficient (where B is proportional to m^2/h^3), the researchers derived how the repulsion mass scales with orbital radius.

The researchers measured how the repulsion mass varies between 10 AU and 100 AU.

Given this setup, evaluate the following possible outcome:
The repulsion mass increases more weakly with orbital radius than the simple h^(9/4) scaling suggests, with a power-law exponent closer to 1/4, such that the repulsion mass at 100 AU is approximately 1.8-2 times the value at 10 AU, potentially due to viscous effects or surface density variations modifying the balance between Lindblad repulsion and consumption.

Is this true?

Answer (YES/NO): NO